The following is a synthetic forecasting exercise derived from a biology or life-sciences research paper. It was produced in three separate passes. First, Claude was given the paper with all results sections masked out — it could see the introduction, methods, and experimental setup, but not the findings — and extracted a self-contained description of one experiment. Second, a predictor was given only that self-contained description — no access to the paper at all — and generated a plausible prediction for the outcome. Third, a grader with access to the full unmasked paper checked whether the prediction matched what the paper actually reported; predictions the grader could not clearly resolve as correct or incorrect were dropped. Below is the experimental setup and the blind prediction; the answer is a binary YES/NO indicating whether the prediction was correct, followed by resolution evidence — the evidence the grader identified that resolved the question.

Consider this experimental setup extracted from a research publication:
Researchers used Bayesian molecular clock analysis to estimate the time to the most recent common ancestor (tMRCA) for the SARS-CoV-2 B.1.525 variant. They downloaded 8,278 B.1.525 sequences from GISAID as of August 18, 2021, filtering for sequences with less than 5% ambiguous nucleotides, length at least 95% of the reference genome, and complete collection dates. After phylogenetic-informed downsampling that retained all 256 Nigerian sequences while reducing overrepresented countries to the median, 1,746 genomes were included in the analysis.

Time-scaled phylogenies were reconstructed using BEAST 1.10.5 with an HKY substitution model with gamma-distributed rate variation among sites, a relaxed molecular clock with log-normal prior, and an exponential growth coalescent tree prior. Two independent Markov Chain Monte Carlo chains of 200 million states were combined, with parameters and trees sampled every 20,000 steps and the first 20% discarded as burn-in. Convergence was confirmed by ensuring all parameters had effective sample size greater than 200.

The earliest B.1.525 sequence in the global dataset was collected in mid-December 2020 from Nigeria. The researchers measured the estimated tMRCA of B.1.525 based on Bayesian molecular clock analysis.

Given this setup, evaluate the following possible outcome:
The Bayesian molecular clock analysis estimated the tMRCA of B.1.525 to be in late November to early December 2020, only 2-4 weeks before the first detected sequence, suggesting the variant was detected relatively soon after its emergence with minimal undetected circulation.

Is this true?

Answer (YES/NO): NO